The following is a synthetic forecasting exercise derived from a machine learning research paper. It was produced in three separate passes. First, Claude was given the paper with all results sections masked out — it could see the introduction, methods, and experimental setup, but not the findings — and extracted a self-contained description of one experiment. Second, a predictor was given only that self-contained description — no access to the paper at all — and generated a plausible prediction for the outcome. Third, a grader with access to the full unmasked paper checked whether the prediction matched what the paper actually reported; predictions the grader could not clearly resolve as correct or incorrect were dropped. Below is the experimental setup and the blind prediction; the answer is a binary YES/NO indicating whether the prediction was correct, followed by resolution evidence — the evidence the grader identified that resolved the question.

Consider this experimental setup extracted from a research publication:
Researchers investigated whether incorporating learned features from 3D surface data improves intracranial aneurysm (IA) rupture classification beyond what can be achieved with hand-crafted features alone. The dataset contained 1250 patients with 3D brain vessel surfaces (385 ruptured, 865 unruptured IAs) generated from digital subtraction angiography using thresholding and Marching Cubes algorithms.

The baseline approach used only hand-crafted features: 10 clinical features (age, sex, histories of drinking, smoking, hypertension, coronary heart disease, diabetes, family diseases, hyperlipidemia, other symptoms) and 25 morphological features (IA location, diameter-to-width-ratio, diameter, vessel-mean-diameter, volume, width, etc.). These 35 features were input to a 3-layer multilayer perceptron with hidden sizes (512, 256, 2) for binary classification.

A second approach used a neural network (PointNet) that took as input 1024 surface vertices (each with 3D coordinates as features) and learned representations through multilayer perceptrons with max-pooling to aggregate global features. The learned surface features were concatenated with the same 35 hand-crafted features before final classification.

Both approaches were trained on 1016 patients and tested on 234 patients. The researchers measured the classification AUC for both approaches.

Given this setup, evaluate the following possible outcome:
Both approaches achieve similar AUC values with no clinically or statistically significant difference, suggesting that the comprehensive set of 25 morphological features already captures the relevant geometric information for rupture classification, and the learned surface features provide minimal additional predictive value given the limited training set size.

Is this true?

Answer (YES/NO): NO